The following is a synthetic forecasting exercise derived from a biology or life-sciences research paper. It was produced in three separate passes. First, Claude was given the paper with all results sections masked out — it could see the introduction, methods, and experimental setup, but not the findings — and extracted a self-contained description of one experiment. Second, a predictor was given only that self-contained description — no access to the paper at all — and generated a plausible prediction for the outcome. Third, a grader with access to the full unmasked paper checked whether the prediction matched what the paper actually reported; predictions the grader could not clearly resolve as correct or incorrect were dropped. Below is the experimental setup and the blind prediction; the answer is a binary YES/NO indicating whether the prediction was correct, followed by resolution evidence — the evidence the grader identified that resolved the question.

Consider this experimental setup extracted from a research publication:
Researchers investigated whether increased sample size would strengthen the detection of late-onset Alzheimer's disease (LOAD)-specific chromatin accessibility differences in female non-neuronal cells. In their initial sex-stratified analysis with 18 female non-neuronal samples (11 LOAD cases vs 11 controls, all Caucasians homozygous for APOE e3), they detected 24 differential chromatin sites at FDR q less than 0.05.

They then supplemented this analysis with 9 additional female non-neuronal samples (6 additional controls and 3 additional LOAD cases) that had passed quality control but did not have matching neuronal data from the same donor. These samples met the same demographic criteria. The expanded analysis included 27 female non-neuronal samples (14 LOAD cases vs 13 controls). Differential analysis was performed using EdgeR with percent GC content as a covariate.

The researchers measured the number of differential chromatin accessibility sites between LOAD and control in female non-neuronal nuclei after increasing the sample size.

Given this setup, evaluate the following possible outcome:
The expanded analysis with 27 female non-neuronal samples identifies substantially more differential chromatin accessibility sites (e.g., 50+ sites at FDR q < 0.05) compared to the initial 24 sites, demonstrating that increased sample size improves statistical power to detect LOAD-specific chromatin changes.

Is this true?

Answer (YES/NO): YES